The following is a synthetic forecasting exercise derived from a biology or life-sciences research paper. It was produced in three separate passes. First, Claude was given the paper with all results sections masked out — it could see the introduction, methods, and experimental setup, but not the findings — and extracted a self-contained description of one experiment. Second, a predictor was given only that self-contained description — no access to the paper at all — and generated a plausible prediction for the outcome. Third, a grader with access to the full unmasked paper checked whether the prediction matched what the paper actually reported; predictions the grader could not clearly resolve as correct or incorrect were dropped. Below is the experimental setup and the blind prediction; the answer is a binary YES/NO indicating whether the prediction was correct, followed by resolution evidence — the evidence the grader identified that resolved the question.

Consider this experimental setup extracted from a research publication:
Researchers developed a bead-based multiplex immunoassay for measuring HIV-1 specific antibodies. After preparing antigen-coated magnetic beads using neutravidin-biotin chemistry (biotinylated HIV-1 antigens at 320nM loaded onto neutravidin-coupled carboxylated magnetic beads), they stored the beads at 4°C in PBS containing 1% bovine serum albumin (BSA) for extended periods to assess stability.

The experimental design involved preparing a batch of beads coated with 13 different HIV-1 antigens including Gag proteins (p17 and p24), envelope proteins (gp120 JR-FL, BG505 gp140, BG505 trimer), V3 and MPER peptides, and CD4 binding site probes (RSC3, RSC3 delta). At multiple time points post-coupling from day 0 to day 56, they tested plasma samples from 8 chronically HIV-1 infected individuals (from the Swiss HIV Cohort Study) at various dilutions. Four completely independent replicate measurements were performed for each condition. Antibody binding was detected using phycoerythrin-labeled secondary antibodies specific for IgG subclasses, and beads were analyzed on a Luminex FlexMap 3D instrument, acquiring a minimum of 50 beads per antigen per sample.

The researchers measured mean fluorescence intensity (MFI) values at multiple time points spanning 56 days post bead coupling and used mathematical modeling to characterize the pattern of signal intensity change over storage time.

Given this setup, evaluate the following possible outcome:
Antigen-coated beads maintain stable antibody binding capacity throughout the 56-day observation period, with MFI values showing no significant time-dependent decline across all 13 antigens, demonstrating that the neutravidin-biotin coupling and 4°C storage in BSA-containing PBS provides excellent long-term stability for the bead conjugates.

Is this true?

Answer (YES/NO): NO